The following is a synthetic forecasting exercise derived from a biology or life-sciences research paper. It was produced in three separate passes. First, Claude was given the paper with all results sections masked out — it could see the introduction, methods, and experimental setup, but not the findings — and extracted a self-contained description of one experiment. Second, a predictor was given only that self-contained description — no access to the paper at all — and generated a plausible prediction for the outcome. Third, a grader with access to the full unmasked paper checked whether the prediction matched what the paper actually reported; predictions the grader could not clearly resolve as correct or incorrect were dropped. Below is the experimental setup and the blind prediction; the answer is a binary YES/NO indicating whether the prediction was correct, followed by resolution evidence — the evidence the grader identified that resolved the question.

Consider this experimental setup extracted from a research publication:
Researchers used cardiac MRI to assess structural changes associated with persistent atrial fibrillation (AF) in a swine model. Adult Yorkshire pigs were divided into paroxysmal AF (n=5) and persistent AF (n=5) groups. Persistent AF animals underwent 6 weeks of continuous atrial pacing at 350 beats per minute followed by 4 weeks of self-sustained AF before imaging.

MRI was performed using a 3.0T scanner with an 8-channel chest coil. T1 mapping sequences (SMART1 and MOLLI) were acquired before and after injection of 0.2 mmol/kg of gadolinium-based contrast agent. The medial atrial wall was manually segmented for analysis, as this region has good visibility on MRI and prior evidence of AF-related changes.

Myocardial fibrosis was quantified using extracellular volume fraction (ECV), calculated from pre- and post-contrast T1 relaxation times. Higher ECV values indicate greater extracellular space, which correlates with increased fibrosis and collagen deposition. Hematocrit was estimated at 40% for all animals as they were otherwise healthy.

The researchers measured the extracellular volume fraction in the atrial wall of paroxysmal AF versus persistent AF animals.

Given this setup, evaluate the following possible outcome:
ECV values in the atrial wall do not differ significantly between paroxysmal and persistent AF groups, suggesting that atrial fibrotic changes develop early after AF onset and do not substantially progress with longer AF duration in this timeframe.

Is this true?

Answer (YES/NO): NO